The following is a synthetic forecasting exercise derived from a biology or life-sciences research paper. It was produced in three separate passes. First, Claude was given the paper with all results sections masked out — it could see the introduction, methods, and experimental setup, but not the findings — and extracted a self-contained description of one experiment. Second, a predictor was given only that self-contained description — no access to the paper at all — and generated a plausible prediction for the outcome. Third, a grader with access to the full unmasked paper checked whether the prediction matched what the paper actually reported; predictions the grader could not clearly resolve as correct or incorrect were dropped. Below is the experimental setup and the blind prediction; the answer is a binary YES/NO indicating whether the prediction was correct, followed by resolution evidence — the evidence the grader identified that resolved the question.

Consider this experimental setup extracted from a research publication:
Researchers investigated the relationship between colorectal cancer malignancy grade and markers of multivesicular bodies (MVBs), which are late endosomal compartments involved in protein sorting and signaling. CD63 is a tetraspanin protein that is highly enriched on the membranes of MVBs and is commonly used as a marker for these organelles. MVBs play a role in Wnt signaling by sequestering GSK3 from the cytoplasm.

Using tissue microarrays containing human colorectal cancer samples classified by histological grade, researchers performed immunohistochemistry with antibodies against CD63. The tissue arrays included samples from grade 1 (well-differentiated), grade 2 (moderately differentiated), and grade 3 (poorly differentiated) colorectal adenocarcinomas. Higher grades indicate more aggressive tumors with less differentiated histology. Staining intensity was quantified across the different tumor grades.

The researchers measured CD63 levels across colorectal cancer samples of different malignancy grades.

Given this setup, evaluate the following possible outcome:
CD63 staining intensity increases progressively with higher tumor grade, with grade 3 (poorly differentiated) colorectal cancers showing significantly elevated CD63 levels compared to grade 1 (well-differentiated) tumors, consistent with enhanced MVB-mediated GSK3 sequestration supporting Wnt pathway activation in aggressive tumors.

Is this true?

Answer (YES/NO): YES